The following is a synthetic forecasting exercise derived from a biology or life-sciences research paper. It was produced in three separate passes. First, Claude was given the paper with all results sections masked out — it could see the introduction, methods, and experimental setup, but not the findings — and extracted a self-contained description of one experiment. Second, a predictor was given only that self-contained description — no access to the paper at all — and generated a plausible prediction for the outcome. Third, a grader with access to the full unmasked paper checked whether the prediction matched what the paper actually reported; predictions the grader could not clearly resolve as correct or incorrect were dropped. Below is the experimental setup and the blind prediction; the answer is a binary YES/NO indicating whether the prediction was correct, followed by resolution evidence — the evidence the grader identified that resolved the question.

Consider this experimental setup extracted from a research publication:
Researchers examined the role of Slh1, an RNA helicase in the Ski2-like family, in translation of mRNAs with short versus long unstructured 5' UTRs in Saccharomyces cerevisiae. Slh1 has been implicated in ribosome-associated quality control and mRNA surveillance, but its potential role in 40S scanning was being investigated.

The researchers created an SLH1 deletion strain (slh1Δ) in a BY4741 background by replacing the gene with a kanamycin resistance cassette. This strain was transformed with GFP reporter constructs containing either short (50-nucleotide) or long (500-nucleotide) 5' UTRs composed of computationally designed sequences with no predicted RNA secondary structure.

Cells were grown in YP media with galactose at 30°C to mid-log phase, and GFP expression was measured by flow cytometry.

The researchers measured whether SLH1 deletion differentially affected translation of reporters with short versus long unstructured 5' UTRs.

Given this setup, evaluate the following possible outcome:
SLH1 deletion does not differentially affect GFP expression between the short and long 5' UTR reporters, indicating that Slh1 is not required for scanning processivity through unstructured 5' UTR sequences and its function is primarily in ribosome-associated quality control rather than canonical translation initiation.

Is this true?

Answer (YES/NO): NO